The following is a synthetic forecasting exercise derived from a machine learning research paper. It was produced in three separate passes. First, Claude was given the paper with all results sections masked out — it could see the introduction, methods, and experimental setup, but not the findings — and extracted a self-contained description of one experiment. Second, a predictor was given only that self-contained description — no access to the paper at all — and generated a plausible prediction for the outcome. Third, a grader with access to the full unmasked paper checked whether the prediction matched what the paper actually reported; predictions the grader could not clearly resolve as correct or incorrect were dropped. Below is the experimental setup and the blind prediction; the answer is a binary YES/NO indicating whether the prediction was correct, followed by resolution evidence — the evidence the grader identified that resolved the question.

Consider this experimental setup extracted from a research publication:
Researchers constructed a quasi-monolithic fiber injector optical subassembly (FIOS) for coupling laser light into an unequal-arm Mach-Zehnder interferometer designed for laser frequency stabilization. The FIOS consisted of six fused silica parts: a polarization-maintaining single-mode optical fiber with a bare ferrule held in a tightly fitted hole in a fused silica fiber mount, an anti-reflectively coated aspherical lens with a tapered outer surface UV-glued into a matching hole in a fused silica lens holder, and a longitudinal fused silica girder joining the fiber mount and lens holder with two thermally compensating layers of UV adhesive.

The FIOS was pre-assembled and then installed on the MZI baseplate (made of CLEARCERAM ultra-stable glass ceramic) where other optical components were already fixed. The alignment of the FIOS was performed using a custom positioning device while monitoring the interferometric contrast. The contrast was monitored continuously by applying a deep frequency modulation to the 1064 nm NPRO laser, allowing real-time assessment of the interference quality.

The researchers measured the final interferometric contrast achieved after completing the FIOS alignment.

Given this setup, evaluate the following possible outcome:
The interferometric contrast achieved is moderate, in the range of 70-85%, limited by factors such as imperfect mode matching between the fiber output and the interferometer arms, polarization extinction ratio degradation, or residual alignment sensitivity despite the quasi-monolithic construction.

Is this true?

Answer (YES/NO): NO